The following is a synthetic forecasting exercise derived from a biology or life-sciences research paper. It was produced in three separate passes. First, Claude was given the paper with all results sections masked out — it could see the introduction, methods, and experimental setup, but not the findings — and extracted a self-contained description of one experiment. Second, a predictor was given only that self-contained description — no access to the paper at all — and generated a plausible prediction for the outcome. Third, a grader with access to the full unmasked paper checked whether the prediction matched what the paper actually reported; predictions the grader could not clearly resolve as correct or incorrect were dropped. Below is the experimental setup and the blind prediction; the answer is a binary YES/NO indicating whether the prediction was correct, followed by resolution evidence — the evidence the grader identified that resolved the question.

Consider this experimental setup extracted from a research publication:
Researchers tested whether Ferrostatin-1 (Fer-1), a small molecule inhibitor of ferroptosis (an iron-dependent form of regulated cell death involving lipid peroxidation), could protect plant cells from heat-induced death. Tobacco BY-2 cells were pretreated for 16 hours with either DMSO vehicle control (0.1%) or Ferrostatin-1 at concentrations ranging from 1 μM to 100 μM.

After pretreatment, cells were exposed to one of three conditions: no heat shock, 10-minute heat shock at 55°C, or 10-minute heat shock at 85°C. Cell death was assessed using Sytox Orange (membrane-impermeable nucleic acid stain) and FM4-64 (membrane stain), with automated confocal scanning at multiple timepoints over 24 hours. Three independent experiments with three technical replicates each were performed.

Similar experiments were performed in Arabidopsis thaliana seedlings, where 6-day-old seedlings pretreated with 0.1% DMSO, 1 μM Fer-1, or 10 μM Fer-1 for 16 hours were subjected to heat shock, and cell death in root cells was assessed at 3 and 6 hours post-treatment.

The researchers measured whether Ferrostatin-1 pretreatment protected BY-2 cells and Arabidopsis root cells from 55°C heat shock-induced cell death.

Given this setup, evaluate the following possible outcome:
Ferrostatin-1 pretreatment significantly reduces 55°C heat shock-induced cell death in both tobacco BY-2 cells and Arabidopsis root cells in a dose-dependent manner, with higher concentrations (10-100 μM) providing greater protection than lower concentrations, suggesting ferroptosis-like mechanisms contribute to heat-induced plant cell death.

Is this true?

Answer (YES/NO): NO